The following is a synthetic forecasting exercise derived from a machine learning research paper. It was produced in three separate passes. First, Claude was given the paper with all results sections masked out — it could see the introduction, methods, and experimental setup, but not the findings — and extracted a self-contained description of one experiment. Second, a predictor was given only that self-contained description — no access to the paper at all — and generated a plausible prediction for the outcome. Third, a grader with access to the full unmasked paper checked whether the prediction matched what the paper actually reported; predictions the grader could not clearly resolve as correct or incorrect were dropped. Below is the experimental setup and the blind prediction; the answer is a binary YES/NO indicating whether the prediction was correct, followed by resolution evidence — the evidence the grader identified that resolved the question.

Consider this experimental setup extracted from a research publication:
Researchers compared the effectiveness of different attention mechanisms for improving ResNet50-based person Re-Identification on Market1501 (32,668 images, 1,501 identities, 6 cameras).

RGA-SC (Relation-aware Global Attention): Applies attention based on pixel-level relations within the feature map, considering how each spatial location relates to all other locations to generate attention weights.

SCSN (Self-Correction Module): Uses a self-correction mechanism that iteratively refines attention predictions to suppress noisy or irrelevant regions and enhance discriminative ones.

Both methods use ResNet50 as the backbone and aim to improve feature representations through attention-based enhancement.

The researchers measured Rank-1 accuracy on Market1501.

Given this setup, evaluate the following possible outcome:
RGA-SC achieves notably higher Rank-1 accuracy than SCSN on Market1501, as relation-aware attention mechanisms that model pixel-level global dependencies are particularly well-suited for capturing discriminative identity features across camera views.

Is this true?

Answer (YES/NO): NO